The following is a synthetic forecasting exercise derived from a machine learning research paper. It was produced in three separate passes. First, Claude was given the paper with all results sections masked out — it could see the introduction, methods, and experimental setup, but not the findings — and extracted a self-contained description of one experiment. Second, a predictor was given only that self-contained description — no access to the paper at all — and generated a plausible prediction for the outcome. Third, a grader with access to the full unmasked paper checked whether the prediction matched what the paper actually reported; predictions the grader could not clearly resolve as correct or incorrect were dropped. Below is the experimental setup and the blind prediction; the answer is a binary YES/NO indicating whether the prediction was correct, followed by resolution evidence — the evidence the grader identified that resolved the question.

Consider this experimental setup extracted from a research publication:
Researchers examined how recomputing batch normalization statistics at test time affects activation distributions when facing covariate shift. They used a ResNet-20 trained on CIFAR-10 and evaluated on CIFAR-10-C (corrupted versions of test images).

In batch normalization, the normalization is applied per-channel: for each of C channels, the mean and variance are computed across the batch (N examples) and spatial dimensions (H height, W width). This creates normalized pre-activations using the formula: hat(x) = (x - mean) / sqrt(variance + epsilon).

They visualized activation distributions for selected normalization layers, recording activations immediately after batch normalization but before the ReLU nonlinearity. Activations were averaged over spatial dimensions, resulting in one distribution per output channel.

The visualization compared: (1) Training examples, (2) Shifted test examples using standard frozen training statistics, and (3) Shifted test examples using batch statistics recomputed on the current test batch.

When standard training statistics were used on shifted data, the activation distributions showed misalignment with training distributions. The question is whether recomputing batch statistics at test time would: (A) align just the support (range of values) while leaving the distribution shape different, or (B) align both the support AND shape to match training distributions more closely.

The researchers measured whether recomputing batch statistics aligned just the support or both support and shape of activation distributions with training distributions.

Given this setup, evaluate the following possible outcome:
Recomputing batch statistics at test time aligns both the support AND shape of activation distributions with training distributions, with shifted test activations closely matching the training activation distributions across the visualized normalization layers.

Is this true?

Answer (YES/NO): YES